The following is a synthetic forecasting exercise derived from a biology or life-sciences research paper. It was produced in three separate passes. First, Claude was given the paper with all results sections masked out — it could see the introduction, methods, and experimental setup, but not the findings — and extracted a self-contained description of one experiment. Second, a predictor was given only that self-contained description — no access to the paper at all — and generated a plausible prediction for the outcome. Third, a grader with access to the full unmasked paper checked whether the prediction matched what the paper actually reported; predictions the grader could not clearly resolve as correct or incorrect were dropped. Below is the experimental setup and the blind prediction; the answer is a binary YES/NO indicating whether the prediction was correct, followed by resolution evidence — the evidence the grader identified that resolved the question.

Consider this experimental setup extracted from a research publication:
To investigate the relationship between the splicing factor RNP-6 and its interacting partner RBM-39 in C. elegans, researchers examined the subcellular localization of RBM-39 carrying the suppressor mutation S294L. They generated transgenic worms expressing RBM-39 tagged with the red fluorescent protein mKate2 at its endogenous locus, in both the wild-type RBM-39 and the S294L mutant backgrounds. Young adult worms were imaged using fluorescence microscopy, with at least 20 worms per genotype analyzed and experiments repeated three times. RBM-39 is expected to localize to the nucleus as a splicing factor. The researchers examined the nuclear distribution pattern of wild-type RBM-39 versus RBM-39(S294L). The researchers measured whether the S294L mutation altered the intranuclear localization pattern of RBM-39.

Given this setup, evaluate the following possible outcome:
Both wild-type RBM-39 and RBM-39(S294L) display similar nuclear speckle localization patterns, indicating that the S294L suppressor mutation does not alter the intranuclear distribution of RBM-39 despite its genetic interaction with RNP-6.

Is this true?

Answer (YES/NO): NO